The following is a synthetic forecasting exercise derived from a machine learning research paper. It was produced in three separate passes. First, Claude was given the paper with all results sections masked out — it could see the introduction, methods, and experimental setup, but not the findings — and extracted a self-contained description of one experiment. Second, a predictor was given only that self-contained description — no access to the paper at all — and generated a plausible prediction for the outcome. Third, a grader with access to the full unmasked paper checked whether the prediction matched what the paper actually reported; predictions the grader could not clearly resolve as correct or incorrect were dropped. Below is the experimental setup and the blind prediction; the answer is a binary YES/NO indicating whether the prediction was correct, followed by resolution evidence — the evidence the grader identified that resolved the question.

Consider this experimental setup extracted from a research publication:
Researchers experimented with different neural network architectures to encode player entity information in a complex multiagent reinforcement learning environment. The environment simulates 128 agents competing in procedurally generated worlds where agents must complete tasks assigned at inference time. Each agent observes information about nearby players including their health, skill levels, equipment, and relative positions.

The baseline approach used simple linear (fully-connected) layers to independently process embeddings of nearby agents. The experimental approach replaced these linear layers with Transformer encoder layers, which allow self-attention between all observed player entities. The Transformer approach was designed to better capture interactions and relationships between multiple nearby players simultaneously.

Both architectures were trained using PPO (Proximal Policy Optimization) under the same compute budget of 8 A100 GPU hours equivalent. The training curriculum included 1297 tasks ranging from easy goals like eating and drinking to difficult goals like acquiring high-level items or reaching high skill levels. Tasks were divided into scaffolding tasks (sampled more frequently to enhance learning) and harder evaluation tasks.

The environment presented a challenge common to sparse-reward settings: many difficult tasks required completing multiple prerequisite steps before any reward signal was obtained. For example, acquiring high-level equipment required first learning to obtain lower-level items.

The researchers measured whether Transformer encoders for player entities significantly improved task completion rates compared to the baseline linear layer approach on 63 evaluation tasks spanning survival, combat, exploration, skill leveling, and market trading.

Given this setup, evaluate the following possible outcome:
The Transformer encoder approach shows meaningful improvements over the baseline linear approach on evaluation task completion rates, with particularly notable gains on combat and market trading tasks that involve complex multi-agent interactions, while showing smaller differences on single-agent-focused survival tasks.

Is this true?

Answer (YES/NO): NO